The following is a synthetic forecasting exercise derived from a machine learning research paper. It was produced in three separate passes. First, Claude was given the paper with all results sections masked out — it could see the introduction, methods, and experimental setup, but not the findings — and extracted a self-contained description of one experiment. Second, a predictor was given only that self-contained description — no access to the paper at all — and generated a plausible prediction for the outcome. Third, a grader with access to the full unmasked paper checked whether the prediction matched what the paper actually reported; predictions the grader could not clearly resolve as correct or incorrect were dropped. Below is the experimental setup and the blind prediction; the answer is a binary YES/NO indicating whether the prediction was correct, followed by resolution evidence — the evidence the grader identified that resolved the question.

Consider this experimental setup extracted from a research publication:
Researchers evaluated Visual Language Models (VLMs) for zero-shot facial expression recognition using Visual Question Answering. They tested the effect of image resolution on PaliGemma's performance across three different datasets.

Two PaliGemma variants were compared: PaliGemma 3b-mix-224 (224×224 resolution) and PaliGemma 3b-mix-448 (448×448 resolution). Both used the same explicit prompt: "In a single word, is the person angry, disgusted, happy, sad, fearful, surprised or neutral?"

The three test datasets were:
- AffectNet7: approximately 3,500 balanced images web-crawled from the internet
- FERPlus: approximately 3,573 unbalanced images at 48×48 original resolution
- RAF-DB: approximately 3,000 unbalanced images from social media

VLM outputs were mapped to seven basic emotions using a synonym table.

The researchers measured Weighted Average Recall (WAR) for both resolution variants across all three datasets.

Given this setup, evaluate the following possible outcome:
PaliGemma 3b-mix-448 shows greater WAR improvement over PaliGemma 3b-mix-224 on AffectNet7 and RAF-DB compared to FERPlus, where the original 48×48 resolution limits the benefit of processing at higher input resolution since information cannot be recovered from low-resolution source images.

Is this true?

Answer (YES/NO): YES